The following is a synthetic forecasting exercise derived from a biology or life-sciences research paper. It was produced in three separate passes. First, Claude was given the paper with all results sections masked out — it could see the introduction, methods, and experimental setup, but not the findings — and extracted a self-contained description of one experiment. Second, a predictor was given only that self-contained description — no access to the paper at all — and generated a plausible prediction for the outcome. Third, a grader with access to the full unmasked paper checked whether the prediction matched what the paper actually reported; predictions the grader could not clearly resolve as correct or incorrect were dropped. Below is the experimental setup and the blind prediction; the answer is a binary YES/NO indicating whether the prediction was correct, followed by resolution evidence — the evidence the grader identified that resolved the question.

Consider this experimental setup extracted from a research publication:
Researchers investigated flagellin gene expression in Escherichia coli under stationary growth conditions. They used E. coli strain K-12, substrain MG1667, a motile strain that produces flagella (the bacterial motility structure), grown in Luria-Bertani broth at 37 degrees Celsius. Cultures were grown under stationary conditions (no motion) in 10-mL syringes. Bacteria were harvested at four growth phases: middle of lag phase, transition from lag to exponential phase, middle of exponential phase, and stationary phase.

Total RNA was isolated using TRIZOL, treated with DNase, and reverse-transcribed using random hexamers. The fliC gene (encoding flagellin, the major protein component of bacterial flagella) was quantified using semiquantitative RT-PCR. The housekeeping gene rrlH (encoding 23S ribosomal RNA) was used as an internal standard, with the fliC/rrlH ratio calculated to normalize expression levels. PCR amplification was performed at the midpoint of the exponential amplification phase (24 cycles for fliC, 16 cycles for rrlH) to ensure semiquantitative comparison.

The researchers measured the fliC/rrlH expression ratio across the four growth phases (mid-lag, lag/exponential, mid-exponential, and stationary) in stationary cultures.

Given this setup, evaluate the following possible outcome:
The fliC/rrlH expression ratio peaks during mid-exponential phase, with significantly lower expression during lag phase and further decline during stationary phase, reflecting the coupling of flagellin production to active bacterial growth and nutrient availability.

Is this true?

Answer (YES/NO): YES